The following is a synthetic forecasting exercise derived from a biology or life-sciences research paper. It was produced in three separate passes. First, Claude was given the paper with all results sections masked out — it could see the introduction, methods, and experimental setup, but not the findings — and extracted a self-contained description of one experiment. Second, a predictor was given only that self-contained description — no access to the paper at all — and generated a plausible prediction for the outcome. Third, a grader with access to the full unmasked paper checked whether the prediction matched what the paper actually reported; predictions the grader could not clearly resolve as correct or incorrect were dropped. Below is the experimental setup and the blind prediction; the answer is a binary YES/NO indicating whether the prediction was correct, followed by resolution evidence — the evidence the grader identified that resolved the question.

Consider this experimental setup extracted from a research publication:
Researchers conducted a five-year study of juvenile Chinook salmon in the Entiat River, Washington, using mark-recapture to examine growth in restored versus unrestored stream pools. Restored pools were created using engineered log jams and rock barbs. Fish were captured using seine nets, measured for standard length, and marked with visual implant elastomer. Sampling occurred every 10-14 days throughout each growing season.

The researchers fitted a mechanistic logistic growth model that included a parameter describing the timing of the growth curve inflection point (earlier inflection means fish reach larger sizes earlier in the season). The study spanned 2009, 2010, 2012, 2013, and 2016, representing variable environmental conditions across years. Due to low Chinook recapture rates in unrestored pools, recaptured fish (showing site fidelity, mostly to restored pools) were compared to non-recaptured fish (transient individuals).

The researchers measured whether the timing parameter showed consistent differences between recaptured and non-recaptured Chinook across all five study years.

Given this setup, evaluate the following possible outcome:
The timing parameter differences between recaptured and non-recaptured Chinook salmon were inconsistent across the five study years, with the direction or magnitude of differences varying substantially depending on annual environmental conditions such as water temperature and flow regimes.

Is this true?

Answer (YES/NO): NO